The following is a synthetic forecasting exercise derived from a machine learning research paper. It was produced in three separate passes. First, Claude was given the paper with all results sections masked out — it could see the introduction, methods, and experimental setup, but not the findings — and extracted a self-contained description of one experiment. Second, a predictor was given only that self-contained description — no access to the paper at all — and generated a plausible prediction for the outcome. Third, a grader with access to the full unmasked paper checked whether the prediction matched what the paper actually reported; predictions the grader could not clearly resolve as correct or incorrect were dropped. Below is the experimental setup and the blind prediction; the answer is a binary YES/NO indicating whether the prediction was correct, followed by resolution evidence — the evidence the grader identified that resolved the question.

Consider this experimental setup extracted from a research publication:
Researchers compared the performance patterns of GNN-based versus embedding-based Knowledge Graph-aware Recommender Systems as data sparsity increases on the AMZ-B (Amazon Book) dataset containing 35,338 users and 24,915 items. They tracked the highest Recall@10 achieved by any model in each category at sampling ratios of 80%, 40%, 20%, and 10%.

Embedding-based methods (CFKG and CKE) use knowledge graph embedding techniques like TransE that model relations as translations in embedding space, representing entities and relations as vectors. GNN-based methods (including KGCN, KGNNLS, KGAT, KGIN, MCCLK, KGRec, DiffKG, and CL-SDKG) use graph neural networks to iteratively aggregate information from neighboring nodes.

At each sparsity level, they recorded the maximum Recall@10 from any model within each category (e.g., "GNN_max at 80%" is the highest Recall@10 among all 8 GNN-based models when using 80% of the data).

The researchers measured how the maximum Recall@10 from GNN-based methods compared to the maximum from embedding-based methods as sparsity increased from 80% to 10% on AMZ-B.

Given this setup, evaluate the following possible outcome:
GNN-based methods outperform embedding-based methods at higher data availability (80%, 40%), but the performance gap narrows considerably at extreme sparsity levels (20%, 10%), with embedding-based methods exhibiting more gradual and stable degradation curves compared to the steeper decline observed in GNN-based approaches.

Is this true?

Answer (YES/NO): NO